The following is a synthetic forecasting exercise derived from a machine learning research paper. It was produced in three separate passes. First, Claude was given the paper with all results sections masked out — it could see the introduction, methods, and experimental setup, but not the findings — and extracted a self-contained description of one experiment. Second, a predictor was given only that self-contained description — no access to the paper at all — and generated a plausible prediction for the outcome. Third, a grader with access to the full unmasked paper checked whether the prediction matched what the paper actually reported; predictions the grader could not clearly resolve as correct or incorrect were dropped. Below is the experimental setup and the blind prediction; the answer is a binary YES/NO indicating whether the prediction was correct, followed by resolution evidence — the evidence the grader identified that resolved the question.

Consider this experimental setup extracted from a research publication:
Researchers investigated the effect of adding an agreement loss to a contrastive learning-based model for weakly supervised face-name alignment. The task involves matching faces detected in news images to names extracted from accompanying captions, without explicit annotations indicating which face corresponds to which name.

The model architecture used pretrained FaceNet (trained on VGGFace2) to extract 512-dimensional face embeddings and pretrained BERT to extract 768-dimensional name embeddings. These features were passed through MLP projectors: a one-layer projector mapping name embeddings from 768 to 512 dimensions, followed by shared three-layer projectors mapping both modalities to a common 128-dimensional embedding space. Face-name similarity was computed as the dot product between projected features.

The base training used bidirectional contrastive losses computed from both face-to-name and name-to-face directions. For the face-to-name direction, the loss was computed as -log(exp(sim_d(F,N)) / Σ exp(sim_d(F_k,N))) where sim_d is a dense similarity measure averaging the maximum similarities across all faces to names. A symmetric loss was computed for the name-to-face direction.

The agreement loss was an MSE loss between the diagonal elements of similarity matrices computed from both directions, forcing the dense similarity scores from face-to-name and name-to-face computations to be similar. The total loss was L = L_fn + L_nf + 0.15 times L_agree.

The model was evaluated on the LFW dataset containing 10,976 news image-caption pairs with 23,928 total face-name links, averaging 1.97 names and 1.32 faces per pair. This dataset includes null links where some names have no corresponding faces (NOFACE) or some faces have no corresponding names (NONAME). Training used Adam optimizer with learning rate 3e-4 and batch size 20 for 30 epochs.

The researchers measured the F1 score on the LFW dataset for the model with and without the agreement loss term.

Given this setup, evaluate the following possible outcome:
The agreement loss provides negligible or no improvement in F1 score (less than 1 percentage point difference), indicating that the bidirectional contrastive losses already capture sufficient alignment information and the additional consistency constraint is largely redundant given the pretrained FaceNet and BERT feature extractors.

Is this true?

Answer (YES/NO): NO